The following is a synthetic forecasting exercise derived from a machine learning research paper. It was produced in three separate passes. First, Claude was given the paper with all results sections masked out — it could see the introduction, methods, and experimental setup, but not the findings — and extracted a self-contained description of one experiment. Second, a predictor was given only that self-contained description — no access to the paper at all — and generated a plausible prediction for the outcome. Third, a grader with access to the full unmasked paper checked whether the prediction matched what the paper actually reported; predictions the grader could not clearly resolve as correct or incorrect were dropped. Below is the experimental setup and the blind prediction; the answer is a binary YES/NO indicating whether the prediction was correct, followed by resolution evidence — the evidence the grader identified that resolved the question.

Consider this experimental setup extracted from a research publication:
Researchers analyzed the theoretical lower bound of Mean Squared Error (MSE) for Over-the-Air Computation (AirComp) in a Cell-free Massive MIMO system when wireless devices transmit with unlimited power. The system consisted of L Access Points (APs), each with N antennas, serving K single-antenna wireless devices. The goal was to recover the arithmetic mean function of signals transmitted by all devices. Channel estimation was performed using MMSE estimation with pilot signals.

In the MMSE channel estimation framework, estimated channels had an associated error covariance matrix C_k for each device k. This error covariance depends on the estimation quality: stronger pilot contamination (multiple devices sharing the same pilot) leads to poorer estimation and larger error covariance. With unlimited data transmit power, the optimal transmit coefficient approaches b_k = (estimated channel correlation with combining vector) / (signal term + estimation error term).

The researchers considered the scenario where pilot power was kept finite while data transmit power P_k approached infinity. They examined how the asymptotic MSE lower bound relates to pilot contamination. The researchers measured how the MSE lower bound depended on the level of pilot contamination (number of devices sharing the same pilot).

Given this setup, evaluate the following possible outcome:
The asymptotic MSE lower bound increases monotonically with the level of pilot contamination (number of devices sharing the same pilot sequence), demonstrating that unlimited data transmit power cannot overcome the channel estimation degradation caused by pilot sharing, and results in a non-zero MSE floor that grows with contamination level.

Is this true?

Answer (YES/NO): YES